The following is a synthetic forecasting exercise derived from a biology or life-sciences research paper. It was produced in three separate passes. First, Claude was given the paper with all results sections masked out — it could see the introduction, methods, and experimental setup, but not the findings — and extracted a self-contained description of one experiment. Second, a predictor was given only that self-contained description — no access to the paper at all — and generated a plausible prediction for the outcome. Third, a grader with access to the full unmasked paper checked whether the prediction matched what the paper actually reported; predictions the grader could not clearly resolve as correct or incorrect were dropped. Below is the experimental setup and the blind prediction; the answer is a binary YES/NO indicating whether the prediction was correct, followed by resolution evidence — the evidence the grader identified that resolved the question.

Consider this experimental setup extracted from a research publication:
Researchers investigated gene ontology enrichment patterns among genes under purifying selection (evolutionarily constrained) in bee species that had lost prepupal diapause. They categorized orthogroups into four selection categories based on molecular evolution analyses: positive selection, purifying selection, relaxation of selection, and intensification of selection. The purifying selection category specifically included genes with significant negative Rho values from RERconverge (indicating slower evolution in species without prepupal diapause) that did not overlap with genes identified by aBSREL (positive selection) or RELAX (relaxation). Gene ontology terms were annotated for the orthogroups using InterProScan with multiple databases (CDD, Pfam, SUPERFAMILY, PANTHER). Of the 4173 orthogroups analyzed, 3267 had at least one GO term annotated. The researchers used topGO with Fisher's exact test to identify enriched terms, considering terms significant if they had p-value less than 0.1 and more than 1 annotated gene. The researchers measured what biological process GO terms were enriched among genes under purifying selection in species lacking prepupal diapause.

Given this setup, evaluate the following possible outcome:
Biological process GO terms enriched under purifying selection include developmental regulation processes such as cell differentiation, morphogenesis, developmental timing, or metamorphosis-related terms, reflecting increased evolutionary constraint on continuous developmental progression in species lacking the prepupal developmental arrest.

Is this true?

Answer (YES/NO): NO